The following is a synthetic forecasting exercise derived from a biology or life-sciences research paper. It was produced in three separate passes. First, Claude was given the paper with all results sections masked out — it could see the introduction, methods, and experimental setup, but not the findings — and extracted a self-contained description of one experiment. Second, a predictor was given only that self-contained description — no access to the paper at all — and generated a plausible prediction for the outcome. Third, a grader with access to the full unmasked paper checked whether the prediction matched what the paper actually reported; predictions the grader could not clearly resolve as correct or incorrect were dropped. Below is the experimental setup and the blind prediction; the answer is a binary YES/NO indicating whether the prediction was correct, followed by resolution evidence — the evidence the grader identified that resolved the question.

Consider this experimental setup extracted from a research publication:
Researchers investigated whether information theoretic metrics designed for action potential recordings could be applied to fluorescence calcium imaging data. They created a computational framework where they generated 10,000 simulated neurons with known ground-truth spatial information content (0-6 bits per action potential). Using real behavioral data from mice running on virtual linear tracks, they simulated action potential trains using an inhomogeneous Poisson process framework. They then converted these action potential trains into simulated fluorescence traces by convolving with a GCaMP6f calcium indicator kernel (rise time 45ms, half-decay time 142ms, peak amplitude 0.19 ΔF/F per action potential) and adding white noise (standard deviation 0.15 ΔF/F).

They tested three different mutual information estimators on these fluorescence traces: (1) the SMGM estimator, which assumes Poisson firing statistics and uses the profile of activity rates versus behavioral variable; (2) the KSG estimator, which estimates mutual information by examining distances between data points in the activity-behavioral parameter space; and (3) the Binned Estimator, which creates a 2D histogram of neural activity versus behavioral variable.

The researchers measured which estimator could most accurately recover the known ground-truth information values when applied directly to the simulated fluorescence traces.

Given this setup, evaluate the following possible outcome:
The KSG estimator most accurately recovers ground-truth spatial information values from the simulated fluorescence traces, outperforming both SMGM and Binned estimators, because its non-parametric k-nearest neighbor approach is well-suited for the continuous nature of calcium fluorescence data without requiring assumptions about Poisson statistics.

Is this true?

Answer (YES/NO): NO